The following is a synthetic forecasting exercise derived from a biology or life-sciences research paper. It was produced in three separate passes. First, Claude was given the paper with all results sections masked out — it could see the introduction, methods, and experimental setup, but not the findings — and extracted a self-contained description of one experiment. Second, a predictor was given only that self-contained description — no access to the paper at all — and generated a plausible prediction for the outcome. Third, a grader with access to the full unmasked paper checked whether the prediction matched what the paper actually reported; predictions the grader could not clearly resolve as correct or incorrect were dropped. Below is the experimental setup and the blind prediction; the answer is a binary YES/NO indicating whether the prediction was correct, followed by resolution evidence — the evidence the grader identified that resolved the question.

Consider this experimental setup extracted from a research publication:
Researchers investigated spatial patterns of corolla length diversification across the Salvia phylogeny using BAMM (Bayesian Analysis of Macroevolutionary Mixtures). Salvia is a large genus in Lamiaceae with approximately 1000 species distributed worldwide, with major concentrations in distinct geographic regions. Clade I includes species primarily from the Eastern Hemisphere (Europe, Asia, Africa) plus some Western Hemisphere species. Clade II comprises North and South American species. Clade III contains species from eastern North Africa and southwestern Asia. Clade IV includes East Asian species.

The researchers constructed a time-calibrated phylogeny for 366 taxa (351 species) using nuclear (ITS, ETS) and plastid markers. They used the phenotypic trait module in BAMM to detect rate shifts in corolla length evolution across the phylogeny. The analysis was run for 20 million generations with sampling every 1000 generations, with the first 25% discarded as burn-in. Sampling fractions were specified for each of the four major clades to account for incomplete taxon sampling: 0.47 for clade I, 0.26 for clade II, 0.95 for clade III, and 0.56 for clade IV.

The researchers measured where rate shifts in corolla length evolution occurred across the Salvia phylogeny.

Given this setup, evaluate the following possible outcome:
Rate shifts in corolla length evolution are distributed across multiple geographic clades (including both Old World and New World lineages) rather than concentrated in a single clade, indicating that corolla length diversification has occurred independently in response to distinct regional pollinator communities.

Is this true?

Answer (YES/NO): NO